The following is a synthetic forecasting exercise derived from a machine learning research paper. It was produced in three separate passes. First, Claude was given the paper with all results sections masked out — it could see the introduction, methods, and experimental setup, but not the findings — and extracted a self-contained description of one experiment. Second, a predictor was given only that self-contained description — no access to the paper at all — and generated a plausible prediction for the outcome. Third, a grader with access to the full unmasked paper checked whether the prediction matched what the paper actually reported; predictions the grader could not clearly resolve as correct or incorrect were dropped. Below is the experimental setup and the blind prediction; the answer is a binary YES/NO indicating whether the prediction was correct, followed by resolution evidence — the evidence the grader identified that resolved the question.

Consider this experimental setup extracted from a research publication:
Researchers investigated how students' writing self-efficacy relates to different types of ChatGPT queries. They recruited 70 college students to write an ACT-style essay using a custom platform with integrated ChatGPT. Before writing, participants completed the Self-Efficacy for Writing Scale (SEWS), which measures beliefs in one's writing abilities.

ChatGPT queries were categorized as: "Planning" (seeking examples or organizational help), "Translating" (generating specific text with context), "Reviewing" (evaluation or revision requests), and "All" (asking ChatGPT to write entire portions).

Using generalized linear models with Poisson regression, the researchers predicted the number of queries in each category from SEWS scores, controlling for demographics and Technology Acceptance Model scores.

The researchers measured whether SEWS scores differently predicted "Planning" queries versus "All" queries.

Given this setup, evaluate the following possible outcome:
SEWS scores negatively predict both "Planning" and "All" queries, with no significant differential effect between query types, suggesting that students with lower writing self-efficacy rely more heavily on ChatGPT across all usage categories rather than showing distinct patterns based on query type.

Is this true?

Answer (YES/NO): NO